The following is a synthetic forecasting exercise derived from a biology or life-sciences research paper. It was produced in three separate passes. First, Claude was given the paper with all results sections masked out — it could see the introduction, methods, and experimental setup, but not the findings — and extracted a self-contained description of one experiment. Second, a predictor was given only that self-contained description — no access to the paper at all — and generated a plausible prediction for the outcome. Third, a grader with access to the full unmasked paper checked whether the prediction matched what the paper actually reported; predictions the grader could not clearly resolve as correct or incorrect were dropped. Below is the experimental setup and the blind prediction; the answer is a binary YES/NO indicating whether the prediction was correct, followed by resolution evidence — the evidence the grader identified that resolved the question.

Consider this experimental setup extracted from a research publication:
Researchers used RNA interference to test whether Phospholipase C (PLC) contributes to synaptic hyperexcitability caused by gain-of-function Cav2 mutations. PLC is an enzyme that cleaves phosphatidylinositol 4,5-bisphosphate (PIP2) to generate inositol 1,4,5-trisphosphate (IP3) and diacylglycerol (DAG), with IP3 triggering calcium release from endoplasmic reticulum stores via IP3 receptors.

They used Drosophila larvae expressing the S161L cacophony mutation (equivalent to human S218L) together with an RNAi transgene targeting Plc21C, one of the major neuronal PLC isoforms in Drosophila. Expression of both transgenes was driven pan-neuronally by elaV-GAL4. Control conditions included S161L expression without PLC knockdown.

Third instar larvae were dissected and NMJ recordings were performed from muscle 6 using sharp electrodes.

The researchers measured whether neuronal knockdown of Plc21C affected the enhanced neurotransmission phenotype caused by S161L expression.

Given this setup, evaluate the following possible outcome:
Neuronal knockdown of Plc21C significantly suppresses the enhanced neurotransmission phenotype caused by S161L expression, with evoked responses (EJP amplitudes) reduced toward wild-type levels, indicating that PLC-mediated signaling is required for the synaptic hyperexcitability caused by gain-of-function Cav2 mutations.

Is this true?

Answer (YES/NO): NO